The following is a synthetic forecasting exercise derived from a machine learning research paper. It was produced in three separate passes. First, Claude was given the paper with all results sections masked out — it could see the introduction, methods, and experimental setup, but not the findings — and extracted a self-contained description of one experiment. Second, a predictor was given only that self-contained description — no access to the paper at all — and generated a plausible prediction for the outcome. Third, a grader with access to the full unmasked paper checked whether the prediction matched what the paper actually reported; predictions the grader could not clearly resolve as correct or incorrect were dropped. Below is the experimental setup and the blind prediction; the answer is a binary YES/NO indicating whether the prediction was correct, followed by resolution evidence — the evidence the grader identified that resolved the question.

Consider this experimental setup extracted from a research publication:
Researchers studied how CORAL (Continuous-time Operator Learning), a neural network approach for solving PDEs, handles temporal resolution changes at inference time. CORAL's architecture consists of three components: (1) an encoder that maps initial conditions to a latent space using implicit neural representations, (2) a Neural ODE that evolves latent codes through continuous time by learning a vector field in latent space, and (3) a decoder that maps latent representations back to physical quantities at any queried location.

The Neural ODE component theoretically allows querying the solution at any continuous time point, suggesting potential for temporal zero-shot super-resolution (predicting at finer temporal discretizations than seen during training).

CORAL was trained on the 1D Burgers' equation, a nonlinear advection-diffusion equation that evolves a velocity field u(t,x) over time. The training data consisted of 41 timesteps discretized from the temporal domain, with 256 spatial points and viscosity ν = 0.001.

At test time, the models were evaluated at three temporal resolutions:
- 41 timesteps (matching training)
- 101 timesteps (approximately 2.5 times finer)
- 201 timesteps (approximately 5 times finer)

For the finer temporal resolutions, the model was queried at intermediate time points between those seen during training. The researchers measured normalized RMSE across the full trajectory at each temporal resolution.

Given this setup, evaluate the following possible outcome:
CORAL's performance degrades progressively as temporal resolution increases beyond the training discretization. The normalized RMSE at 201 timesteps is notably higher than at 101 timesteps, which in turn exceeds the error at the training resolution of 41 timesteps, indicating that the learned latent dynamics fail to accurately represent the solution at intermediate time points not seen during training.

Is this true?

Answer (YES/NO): YES